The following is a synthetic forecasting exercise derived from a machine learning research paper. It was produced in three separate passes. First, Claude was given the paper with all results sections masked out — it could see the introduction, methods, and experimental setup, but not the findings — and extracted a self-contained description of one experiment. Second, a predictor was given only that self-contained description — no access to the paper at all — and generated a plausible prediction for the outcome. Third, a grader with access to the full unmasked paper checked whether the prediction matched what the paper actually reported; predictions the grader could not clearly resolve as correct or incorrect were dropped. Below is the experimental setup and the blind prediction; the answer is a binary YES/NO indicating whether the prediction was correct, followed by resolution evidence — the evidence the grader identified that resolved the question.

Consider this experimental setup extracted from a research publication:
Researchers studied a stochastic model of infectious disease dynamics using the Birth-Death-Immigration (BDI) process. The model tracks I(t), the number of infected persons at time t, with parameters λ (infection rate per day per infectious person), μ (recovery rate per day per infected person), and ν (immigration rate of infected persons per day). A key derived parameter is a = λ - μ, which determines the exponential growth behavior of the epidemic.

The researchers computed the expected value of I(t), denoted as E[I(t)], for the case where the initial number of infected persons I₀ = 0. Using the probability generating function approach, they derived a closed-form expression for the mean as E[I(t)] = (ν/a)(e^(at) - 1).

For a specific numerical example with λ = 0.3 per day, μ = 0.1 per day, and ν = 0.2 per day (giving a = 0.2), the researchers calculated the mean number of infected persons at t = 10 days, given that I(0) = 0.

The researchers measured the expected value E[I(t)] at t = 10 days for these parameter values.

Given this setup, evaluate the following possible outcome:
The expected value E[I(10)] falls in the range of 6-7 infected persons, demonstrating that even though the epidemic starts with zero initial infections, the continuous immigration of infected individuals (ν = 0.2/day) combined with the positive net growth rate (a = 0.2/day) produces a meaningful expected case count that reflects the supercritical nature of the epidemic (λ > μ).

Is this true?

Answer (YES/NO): YES